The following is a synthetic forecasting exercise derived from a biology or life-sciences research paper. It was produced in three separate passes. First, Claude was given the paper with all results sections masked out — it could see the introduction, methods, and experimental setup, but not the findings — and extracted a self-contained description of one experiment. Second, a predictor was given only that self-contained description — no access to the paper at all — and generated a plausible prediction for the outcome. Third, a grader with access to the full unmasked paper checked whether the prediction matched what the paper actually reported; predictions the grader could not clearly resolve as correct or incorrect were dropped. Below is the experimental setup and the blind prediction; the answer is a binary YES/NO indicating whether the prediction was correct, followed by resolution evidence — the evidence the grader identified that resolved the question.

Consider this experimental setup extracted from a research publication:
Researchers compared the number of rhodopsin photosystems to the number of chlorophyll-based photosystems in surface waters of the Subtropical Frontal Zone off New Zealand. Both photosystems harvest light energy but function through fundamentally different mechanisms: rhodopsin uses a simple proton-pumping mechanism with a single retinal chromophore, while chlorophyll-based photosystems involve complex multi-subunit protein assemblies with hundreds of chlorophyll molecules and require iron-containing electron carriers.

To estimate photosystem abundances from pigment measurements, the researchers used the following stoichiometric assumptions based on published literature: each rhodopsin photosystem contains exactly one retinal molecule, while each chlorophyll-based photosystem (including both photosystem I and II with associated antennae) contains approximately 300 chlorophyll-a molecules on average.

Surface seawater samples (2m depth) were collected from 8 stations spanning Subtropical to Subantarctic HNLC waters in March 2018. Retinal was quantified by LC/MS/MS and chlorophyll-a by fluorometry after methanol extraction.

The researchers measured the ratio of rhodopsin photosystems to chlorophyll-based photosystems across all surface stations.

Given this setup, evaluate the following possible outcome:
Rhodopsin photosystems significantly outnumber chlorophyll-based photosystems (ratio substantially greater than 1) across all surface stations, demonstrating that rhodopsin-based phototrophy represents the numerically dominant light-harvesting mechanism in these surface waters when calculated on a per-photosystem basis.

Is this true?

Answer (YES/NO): YES